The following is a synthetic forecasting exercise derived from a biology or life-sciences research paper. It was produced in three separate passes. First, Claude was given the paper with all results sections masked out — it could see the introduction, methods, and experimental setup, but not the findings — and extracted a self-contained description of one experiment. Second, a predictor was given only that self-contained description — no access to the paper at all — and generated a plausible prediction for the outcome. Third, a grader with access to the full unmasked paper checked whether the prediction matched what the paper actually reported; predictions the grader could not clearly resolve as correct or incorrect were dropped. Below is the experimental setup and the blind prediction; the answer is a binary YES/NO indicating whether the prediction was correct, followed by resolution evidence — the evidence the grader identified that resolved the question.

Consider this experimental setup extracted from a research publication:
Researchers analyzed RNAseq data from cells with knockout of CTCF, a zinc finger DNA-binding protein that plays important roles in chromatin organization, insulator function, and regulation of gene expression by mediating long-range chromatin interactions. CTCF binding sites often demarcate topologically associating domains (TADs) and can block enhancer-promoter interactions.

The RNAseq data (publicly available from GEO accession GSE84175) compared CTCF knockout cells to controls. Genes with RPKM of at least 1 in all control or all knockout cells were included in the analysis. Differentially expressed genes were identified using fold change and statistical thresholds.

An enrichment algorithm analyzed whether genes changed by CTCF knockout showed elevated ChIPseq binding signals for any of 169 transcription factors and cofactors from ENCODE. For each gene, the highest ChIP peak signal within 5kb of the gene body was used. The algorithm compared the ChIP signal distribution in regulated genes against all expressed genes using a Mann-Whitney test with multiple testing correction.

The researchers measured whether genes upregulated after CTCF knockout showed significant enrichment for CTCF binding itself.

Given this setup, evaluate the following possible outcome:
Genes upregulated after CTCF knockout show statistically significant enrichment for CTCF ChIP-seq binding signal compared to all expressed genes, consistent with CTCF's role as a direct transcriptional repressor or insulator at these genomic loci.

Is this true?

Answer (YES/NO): NO